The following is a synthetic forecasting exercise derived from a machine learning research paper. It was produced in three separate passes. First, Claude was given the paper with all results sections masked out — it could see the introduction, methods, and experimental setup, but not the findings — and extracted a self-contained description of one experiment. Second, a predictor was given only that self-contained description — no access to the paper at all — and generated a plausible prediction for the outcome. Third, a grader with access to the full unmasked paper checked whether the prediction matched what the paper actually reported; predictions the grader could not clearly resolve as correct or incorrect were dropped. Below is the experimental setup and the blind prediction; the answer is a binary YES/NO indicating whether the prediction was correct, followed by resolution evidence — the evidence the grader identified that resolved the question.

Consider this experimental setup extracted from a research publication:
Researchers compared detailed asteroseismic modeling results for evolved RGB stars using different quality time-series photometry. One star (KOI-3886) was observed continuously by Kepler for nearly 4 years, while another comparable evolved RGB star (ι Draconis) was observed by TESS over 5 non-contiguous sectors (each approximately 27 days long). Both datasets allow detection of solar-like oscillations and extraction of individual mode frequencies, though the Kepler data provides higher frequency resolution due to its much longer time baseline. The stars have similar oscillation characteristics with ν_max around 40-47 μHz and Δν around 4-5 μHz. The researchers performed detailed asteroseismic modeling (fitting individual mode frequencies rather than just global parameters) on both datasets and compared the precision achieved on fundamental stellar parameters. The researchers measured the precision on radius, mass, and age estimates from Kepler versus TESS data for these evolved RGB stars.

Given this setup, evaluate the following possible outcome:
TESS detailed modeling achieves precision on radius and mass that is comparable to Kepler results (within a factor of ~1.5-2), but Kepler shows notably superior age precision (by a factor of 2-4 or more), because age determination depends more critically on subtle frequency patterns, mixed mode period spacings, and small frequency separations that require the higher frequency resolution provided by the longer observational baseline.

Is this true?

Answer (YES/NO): NO